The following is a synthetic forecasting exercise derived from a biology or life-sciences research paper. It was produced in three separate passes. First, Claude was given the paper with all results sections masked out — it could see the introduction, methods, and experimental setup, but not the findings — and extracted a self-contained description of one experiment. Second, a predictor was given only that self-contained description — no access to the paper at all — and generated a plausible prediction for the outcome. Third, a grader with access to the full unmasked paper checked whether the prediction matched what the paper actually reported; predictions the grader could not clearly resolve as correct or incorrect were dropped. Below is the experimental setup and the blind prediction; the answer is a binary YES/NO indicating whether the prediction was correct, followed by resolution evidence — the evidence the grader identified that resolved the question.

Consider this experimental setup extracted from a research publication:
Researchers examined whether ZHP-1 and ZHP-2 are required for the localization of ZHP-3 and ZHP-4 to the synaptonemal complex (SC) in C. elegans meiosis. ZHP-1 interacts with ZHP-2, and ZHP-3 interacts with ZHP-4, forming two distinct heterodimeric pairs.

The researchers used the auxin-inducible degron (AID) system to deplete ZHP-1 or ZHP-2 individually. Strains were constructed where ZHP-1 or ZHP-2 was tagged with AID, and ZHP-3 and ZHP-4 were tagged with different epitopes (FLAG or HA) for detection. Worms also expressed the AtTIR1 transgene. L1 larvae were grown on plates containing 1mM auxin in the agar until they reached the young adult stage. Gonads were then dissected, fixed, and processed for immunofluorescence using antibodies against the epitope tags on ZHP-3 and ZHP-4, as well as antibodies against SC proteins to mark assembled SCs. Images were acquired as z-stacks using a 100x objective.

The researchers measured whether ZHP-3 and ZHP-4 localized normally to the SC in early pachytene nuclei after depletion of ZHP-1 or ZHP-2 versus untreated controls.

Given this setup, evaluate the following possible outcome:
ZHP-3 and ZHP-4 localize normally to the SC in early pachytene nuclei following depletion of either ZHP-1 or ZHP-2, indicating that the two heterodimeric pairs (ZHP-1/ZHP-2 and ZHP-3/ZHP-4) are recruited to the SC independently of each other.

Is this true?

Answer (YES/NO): YES